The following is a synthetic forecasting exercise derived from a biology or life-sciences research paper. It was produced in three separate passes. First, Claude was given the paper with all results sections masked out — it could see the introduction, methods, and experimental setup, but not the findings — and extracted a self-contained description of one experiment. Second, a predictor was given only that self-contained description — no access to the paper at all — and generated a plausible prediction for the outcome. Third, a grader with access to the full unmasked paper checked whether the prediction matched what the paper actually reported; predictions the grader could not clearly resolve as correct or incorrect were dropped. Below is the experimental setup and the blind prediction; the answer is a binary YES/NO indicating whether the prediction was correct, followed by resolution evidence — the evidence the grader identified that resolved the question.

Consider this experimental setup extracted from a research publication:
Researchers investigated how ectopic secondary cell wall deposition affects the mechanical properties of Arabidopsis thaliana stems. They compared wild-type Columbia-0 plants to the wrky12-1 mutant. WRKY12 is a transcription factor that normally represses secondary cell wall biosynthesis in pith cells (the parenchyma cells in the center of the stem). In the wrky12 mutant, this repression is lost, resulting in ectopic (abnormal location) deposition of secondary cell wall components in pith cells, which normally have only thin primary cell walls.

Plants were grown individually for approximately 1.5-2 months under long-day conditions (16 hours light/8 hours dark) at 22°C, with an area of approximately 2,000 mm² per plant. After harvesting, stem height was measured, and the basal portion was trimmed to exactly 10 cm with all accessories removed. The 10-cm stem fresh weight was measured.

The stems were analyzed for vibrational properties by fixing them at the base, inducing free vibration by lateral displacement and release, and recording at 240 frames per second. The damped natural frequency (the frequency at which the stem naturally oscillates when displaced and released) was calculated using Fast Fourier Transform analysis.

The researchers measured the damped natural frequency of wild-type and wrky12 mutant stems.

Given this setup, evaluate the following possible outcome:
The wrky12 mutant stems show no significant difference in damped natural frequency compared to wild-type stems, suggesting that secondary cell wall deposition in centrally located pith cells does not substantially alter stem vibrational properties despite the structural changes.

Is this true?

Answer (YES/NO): NO